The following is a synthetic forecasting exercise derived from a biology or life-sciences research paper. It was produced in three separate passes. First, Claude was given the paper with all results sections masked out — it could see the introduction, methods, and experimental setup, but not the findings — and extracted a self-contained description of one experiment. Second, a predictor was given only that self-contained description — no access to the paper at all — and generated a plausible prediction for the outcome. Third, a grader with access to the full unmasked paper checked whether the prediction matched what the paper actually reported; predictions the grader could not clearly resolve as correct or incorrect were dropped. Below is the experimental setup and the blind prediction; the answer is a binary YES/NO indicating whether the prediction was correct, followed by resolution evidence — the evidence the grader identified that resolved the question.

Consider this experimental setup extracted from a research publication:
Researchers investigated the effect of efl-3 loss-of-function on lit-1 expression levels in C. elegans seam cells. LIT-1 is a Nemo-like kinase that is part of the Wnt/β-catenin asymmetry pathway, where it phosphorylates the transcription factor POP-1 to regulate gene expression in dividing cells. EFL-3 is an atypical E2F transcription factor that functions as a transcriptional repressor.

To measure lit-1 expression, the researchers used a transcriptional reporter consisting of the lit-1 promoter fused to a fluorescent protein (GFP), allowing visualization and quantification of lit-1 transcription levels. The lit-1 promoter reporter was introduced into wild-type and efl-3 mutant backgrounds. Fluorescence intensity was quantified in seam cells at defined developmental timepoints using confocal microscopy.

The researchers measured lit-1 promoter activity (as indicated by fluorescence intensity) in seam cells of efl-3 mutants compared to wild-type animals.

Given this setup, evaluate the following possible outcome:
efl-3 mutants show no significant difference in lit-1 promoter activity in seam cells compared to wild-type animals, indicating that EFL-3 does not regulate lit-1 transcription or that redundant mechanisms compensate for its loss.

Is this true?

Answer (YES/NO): NO